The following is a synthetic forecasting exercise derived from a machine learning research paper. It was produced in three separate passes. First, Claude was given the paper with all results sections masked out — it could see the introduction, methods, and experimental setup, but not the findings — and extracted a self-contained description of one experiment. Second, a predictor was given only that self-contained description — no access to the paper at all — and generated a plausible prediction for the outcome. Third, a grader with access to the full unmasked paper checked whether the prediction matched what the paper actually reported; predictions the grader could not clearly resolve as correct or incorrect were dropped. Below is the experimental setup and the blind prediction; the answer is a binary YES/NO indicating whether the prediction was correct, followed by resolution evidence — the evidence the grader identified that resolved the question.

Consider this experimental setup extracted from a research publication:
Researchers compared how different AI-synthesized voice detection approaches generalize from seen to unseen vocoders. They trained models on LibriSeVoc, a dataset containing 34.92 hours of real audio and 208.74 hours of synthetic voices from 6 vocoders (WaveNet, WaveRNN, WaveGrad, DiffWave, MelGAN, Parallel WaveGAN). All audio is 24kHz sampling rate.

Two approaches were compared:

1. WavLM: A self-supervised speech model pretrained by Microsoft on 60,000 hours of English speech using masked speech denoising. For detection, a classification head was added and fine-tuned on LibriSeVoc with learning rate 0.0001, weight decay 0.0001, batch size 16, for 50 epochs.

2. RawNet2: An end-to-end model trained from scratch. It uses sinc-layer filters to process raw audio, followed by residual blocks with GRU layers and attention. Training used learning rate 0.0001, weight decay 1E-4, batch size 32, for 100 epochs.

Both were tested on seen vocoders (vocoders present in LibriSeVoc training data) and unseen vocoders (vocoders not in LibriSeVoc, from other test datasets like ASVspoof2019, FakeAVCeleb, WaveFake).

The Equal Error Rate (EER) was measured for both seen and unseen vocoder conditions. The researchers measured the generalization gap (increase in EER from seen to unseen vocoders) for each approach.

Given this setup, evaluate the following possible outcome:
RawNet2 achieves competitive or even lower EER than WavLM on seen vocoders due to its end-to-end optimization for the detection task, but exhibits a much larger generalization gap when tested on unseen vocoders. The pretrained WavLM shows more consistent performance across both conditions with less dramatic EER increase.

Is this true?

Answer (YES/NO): YES